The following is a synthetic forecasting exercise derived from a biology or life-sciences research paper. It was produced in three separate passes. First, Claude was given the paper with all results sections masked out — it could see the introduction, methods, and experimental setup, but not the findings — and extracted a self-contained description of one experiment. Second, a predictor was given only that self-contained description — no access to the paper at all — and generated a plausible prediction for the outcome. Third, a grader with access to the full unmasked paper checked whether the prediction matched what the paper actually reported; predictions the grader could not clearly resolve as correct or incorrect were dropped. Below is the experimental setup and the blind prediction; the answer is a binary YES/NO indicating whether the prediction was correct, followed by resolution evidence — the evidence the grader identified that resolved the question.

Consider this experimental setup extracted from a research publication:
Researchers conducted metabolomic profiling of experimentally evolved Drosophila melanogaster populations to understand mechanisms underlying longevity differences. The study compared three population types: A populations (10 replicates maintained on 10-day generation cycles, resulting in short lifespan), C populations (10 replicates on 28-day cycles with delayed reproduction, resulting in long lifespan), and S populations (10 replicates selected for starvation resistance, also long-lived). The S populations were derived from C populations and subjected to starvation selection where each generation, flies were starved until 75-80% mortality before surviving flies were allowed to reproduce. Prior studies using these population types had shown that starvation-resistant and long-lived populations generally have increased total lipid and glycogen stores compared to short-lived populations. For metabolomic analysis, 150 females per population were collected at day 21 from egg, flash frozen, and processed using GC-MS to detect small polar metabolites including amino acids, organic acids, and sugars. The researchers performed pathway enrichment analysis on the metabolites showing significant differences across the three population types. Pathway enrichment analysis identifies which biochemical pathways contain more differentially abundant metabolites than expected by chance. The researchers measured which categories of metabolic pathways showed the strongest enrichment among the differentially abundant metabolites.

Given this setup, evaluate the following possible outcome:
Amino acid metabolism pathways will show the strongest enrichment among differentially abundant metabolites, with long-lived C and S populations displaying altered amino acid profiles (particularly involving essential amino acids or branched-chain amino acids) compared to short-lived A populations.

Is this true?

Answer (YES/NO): NO